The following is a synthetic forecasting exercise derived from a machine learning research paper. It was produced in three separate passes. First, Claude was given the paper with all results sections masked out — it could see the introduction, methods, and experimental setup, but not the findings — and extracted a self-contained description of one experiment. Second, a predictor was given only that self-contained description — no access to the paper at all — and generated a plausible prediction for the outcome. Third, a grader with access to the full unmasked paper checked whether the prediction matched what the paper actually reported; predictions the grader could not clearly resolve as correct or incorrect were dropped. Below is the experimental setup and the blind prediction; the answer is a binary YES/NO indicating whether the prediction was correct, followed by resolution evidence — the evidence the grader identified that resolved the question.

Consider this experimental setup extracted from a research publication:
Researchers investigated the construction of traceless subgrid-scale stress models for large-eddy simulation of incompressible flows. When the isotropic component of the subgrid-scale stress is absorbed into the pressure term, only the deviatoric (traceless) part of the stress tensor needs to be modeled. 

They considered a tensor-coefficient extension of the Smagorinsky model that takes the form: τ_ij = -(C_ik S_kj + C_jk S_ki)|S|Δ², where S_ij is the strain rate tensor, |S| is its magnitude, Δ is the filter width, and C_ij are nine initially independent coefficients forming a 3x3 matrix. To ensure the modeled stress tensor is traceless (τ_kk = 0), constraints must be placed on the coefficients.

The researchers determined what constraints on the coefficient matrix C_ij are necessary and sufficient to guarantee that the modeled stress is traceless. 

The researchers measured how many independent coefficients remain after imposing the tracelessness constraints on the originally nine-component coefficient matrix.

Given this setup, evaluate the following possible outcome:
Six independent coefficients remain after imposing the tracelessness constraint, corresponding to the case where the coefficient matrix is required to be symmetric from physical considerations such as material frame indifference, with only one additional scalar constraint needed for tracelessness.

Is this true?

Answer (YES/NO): NO